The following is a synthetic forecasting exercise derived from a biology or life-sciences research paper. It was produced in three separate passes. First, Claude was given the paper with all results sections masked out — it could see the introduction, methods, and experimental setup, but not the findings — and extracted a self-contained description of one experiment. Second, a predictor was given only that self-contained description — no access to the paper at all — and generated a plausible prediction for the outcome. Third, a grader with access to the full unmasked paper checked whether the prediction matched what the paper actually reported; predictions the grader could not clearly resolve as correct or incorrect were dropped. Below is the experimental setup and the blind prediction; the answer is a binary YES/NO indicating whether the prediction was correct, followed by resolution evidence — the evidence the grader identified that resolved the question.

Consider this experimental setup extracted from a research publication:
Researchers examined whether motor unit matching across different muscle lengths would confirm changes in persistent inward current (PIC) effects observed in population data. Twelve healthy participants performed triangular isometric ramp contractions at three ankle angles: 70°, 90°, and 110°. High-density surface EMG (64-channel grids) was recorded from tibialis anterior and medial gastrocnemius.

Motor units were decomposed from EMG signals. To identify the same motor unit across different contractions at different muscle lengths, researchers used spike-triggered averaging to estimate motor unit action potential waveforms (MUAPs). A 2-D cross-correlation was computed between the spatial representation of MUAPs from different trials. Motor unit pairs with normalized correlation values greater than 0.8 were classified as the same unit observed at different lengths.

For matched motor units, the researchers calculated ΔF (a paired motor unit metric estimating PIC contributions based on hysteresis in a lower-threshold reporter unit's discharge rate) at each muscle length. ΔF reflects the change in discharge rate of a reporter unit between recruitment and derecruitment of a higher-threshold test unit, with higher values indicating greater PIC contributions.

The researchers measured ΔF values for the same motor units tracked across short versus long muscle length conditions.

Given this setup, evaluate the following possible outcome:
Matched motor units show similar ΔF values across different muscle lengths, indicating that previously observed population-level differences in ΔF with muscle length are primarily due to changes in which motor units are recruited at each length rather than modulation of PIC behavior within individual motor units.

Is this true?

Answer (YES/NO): NO